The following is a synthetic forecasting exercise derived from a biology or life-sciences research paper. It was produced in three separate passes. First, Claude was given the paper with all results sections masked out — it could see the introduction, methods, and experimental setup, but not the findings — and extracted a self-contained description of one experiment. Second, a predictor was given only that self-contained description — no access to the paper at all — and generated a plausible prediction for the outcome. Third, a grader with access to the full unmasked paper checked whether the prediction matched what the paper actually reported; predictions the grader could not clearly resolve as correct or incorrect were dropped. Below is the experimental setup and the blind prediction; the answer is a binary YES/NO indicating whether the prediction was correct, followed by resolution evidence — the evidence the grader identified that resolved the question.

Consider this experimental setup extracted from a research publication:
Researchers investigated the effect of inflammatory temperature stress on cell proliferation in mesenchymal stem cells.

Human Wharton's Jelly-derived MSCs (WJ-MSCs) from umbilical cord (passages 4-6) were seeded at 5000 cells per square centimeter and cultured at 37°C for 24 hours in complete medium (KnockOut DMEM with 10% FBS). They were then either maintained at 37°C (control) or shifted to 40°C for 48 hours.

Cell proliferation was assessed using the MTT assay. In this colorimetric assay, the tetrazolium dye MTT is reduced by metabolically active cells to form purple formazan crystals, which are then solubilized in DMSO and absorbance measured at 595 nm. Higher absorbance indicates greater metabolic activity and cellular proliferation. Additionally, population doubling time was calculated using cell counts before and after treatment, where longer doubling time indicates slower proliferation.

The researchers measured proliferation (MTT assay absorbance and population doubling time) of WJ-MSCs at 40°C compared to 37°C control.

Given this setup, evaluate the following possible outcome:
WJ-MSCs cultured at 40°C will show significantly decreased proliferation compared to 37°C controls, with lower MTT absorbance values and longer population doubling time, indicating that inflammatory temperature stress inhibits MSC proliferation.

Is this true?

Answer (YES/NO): NO